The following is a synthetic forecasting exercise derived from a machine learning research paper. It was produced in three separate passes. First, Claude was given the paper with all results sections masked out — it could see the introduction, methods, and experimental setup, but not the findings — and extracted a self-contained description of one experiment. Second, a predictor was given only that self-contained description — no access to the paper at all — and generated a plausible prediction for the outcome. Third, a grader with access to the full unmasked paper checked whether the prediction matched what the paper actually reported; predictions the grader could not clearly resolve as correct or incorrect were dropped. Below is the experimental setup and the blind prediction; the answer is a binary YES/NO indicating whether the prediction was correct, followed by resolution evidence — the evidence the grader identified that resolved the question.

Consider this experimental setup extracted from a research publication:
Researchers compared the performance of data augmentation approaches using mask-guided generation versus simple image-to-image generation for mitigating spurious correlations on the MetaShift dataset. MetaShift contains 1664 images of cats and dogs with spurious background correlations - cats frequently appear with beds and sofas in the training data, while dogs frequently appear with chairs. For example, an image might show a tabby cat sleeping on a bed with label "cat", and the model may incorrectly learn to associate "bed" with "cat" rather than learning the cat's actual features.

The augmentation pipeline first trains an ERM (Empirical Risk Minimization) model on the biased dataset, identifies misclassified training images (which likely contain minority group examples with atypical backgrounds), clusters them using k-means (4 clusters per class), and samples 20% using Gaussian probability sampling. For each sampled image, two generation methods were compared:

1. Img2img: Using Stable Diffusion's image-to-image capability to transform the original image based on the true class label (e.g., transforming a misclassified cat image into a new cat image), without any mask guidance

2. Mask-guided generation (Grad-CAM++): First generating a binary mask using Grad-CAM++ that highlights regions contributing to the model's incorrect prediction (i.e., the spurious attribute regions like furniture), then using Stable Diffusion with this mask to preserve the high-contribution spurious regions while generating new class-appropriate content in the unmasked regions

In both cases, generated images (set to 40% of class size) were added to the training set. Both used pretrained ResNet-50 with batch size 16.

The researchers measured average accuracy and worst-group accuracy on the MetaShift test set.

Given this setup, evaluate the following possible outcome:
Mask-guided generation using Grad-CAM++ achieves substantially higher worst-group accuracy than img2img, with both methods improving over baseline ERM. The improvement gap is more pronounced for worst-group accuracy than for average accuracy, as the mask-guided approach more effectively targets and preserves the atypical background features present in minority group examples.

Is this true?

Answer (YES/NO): YES